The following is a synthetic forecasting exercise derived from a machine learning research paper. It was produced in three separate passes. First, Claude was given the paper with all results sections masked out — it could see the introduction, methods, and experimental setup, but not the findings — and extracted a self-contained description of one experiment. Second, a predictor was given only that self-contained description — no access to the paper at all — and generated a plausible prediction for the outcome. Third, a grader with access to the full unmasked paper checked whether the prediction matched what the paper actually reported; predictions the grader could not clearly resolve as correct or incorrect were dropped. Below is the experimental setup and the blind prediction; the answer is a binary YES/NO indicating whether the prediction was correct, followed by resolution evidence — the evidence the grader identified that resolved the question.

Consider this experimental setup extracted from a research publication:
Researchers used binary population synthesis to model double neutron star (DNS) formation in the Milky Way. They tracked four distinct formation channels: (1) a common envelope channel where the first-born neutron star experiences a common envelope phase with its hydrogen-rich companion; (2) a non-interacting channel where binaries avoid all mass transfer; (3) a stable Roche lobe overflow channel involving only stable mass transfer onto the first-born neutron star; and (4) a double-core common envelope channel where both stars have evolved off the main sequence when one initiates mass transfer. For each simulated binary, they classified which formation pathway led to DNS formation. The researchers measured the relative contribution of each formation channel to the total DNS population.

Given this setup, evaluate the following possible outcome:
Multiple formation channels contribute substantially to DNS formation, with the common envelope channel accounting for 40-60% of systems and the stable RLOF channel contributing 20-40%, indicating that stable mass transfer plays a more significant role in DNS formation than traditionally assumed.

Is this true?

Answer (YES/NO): NO